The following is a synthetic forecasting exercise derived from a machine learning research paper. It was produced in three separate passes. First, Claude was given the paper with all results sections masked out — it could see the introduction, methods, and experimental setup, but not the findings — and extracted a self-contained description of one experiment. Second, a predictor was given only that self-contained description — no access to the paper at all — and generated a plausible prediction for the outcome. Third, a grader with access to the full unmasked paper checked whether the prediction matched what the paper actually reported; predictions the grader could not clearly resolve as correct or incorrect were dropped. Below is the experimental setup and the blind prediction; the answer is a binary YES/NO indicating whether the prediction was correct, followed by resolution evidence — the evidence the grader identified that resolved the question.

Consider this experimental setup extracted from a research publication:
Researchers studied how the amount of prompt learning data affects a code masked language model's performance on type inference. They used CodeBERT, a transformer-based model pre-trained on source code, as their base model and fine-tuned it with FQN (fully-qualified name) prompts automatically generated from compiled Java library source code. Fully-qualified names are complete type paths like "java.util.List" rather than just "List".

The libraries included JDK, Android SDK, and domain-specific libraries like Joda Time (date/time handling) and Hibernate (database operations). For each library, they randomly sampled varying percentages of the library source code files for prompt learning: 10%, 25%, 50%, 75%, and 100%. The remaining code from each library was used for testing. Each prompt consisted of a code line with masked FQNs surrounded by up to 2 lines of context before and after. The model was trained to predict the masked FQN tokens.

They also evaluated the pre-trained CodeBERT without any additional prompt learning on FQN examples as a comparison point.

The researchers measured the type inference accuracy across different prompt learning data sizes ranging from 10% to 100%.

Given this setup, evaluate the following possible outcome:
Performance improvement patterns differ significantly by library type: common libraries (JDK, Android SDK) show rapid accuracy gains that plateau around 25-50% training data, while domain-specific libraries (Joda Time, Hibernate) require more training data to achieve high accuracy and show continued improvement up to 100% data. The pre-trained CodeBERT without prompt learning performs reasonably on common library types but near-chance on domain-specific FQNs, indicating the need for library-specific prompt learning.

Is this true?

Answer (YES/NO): NO